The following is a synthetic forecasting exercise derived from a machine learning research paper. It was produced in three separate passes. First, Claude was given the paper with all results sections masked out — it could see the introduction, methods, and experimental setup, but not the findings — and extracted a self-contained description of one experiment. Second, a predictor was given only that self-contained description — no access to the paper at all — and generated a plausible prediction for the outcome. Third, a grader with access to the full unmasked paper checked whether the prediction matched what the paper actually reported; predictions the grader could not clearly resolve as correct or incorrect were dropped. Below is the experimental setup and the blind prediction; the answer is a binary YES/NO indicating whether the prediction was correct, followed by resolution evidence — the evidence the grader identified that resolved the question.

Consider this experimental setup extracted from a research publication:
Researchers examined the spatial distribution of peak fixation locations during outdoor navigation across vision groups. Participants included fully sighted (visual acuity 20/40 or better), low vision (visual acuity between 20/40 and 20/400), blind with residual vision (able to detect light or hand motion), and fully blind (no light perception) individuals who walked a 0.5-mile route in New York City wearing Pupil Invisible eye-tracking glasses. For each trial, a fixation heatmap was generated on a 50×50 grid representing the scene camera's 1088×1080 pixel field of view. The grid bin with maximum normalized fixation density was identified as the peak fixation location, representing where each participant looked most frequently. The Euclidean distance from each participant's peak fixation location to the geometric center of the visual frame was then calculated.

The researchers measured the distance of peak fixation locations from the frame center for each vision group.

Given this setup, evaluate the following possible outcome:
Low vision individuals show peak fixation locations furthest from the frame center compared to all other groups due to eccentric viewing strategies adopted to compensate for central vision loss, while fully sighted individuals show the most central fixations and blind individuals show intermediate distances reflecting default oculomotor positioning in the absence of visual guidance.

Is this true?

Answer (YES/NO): NO